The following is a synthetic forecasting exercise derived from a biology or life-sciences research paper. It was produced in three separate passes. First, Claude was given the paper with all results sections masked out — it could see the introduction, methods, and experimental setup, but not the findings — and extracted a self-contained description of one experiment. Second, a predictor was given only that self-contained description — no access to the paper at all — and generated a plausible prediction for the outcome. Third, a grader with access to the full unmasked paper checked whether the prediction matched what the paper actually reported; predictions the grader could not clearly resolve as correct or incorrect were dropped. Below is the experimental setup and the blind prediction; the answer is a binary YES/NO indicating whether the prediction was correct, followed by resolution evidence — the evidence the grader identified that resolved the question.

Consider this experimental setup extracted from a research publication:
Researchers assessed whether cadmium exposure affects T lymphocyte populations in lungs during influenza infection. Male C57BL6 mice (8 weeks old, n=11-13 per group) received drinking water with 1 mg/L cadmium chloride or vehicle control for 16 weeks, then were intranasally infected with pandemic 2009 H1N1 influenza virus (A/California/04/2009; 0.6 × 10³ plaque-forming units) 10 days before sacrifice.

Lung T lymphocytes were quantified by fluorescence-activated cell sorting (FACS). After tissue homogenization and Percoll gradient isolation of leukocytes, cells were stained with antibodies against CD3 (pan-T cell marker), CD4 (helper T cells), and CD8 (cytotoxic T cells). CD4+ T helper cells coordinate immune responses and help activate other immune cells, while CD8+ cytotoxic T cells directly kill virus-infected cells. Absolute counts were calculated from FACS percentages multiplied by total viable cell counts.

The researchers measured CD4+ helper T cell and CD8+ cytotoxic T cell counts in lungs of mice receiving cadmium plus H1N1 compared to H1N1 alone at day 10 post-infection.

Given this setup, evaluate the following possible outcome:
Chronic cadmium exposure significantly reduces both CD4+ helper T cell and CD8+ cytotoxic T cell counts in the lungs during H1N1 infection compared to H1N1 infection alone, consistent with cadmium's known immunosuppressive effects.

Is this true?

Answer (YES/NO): NO